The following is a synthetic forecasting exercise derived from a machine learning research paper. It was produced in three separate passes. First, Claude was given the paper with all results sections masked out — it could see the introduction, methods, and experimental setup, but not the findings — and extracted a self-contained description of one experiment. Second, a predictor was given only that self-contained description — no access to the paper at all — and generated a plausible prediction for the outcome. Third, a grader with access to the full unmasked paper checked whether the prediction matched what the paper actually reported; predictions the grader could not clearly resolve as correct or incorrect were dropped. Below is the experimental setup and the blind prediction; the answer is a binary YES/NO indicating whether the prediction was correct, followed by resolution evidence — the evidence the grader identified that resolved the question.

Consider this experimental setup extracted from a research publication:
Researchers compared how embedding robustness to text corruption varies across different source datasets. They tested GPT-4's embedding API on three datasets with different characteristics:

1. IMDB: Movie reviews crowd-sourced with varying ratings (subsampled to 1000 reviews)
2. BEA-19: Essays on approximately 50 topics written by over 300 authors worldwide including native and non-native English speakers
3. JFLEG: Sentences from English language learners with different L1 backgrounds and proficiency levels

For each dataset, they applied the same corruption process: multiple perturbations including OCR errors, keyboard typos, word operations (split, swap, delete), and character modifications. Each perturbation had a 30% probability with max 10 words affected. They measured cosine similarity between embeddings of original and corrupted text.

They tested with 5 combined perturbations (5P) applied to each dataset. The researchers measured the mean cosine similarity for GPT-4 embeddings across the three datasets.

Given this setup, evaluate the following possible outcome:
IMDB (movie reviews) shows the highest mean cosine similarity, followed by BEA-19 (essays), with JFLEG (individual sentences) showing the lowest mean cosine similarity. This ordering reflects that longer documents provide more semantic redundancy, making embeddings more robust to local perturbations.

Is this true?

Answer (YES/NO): YES